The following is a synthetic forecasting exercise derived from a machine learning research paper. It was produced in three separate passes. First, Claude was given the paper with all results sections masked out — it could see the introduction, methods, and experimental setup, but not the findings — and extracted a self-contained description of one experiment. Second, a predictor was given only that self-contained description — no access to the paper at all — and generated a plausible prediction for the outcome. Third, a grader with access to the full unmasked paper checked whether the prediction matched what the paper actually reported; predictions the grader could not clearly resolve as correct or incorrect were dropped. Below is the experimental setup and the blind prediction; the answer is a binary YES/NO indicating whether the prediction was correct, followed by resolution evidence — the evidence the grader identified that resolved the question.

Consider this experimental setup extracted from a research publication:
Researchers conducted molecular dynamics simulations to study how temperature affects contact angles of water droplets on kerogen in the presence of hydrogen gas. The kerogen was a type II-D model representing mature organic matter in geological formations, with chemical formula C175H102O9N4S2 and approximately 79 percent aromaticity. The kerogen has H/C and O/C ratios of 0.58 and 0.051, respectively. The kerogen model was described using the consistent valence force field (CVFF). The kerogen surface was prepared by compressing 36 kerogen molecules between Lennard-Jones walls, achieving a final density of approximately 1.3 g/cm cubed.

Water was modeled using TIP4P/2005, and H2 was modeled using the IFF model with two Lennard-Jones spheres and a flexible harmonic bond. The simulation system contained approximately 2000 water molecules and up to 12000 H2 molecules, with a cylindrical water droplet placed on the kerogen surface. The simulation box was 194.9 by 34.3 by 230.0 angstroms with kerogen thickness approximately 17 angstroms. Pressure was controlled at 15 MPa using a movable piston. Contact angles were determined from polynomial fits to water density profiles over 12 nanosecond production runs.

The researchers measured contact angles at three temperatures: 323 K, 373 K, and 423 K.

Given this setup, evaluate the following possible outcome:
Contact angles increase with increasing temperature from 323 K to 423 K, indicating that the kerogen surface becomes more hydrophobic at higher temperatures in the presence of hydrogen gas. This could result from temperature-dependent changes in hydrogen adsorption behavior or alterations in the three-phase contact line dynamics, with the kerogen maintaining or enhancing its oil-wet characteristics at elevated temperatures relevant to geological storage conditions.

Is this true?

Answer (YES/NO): NO